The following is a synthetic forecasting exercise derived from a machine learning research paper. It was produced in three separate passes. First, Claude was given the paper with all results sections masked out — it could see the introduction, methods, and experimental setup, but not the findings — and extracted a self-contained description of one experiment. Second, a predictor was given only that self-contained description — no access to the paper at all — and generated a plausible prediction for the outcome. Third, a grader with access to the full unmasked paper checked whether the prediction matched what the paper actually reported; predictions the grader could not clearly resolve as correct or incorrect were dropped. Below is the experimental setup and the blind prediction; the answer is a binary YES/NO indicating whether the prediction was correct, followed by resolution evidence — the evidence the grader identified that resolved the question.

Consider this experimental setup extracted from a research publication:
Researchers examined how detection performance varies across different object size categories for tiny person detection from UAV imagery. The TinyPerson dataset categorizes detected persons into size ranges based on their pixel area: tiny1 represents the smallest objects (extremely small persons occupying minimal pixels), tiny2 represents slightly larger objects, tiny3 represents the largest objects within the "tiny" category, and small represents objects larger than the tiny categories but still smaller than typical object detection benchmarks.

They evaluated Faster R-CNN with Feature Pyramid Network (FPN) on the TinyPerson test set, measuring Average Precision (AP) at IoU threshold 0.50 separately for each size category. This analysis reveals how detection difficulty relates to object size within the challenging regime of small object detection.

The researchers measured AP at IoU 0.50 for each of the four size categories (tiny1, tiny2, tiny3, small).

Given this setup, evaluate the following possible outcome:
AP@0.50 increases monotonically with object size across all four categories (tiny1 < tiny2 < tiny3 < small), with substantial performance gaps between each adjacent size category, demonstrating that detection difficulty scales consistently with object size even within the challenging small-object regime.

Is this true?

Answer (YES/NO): YES